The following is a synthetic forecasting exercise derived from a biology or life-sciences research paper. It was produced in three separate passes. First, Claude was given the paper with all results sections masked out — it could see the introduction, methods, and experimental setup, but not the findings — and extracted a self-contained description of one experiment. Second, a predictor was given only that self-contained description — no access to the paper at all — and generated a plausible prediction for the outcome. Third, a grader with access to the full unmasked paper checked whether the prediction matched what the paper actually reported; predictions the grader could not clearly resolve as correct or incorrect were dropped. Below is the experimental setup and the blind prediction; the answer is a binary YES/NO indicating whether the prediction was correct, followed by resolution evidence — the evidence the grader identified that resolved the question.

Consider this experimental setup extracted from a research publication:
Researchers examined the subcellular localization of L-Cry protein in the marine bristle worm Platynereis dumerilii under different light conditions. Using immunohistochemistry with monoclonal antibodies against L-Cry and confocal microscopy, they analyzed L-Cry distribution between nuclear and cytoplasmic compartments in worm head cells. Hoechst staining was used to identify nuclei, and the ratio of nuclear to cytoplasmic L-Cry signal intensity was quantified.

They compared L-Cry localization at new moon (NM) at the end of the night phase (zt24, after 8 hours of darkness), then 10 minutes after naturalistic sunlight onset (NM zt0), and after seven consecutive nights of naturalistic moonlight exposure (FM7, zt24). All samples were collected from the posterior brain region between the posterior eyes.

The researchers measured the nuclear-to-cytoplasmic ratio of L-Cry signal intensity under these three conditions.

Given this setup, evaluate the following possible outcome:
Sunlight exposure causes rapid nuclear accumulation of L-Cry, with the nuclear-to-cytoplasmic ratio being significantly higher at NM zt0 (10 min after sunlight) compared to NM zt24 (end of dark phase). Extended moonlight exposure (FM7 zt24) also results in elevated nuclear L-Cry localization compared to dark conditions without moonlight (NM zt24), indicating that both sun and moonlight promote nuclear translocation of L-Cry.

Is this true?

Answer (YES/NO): NO